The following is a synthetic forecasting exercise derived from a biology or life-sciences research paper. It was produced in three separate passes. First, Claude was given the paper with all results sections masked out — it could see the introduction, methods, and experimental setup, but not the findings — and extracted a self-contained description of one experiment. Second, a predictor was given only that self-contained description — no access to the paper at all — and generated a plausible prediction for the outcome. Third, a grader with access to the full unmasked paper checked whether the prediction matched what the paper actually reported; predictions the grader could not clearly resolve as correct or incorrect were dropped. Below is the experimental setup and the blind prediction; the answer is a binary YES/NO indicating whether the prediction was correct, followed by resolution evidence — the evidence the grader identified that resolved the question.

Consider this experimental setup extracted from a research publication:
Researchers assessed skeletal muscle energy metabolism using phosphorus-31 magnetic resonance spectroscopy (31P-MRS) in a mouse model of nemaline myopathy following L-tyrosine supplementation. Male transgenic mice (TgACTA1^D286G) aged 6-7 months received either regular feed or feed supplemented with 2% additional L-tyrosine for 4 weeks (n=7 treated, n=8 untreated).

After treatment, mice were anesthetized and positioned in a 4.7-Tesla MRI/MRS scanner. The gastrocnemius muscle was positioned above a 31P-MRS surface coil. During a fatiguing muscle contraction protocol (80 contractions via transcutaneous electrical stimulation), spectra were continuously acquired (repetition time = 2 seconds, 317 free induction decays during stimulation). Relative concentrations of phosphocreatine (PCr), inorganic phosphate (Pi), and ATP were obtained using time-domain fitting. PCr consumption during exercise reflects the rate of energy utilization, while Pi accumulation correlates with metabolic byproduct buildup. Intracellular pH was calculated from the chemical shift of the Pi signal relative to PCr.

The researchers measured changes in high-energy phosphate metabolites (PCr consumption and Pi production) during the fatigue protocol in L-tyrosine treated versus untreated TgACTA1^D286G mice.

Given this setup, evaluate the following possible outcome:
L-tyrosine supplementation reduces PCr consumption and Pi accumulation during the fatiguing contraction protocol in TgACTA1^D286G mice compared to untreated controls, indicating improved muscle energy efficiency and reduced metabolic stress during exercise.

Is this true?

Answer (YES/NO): NO